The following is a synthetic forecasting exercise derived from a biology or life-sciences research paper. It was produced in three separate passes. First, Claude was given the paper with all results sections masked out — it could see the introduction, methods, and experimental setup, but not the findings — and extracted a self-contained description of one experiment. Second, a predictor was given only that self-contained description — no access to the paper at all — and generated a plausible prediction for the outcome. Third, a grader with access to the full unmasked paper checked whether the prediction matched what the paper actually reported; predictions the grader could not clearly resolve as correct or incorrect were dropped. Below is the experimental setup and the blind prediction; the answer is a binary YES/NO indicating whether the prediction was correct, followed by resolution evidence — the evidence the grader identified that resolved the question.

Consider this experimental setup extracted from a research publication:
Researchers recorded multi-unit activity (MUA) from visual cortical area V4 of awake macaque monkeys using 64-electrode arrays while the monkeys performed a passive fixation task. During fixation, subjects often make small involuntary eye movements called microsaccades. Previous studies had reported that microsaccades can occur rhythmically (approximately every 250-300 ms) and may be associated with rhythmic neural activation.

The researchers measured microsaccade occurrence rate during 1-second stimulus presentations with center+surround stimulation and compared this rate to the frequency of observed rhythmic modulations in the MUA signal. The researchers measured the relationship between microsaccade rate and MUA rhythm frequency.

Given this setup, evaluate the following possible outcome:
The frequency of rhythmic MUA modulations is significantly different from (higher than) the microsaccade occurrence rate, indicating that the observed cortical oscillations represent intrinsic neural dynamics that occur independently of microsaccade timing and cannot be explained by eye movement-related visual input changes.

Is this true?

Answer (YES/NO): YES